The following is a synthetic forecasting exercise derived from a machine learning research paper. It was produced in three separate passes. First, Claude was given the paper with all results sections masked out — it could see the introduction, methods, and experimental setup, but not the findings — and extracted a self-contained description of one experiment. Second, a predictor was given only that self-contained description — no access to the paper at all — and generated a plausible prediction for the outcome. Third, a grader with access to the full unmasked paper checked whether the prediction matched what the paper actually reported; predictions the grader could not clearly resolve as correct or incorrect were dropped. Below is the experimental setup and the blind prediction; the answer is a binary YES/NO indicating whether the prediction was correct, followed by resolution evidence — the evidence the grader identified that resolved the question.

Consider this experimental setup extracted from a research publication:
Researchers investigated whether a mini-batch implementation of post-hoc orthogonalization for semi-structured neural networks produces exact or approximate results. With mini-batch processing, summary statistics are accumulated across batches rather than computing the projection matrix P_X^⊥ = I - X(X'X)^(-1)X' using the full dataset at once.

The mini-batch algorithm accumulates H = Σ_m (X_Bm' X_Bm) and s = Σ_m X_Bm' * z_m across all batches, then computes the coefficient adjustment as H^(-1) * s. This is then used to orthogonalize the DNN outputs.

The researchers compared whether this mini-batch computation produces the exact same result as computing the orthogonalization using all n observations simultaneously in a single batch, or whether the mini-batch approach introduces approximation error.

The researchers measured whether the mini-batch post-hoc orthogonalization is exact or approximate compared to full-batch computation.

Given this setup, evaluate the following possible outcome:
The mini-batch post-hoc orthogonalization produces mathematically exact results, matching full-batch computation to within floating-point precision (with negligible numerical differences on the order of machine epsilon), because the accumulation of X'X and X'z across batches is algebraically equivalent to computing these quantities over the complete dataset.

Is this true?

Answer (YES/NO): YES